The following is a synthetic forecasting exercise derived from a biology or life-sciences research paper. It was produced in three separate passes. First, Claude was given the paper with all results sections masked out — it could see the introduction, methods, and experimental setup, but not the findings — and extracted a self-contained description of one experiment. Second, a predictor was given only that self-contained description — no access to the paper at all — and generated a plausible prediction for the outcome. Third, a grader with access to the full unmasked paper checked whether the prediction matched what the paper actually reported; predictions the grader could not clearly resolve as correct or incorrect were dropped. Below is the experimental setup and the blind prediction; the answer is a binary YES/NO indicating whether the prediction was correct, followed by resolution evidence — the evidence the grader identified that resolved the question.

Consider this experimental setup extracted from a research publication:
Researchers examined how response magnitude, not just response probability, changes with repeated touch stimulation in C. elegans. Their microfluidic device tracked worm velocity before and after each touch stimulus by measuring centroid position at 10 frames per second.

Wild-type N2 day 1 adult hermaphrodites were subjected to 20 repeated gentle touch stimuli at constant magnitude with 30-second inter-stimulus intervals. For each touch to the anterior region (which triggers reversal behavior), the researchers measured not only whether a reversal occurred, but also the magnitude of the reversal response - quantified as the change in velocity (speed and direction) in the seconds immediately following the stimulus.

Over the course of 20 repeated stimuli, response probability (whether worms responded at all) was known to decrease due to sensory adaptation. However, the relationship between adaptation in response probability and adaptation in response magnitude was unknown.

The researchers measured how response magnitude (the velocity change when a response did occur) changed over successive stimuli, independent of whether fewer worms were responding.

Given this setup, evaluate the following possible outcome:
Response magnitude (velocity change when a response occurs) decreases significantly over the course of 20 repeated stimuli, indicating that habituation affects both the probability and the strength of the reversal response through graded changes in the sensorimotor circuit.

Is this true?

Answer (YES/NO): NO